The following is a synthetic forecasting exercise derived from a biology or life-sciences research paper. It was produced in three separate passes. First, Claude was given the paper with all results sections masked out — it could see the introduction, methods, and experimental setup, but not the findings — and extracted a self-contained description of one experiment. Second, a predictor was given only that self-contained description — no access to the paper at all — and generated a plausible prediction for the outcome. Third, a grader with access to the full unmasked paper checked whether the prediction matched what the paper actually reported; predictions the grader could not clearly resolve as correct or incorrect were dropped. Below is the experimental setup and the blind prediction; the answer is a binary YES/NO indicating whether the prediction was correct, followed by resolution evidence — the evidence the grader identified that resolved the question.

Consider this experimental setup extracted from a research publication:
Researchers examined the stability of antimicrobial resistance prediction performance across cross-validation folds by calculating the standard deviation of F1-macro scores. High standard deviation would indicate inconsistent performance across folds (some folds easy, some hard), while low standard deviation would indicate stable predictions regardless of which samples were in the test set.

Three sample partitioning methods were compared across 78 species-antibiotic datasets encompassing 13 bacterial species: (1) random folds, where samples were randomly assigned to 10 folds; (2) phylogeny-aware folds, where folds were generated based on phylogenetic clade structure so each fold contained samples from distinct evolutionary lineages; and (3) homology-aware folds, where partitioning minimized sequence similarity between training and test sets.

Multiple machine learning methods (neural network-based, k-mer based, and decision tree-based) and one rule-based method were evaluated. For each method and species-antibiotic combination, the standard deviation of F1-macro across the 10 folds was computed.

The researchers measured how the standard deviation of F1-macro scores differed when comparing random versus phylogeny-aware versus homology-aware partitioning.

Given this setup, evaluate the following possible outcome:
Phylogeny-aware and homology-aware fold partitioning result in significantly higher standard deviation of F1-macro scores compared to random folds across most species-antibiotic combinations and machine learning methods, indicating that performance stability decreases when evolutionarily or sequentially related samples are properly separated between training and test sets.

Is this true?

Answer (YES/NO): YES